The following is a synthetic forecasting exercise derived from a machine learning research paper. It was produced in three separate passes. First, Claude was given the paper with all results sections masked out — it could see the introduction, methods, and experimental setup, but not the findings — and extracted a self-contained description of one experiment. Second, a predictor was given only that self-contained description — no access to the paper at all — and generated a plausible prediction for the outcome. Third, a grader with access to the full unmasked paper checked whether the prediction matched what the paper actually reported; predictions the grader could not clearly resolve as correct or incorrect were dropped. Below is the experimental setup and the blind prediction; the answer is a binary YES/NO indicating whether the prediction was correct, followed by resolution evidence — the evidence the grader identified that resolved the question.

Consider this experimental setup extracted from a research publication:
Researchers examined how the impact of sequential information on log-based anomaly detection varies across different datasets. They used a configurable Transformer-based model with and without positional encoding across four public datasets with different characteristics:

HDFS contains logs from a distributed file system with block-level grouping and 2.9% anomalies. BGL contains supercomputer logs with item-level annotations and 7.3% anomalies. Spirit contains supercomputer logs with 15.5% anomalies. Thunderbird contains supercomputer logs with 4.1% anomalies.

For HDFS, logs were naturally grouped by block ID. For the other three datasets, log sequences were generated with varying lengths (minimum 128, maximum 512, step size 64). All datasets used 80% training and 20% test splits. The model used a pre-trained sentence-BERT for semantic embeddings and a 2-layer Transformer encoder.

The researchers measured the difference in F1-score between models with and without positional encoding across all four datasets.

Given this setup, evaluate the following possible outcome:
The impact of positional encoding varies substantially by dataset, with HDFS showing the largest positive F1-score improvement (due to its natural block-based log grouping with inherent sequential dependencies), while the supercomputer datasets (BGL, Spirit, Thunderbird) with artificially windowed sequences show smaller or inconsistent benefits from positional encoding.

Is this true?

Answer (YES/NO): NO